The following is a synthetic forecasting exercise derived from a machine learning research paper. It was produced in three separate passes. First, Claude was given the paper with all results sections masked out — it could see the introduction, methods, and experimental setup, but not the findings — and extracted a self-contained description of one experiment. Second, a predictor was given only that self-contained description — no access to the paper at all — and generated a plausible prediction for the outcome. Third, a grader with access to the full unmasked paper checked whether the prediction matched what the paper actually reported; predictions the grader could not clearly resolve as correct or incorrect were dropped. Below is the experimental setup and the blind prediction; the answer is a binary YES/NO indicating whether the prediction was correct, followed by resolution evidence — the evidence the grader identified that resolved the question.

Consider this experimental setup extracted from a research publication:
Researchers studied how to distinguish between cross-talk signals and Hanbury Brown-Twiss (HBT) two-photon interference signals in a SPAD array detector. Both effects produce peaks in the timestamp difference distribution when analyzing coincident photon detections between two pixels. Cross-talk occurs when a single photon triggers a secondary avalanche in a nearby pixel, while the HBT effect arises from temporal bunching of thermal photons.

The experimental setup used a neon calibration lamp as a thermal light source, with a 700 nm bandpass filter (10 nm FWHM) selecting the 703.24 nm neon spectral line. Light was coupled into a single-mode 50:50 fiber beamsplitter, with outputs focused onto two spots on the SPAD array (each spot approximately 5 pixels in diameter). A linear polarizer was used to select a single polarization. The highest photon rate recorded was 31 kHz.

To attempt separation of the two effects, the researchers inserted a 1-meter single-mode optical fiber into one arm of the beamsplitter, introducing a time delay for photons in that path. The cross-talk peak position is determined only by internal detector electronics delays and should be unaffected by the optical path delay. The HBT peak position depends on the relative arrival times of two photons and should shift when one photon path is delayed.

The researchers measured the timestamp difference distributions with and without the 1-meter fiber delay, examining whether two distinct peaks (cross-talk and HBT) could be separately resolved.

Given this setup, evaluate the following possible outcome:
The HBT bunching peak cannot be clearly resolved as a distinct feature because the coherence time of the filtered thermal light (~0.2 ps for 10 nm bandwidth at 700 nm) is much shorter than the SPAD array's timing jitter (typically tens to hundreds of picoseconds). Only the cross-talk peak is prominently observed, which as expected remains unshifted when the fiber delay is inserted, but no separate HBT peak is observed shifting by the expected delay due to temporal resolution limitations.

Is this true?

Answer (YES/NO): NO